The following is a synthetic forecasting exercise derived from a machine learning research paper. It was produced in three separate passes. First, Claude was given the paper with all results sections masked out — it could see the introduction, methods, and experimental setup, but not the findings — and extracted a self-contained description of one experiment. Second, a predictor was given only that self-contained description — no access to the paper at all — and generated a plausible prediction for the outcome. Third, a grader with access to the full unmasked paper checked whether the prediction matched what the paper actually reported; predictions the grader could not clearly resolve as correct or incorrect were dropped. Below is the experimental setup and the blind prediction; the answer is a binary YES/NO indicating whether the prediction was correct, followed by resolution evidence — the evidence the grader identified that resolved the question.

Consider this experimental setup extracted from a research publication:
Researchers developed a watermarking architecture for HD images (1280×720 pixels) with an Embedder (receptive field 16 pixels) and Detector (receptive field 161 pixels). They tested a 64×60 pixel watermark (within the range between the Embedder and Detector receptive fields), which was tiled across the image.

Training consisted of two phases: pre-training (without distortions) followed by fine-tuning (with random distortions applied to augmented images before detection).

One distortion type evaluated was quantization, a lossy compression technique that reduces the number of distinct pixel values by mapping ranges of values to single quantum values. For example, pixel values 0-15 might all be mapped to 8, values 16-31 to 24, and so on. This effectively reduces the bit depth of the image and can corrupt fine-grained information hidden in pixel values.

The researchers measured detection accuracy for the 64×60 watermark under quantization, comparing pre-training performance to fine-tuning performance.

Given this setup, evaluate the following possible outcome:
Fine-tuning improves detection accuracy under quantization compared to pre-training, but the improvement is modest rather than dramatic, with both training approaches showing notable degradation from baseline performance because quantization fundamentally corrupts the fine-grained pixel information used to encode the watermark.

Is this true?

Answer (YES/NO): NO